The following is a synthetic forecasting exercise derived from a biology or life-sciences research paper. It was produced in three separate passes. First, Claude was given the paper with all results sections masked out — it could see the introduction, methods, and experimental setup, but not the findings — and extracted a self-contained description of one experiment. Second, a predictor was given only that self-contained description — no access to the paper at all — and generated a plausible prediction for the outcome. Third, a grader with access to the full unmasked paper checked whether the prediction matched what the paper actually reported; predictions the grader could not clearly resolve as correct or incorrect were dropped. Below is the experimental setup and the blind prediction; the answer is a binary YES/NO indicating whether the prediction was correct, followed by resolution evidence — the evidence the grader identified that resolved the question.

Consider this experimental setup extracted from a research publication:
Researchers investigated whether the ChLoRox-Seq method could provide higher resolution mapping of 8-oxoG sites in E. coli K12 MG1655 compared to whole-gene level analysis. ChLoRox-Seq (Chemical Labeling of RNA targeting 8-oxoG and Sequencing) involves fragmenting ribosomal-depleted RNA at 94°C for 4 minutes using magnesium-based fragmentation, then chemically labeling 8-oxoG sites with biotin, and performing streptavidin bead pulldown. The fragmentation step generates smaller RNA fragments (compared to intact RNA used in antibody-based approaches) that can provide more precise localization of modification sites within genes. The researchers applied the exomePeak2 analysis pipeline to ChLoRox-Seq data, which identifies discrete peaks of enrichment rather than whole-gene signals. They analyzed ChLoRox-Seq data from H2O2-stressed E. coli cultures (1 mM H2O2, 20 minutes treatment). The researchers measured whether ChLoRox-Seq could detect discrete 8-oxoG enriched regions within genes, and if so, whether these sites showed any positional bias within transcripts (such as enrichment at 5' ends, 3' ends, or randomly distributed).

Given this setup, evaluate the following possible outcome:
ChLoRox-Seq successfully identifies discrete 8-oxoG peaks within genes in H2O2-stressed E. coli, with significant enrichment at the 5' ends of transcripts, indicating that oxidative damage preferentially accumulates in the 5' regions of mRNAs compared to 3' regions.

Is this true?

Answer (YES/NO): NO